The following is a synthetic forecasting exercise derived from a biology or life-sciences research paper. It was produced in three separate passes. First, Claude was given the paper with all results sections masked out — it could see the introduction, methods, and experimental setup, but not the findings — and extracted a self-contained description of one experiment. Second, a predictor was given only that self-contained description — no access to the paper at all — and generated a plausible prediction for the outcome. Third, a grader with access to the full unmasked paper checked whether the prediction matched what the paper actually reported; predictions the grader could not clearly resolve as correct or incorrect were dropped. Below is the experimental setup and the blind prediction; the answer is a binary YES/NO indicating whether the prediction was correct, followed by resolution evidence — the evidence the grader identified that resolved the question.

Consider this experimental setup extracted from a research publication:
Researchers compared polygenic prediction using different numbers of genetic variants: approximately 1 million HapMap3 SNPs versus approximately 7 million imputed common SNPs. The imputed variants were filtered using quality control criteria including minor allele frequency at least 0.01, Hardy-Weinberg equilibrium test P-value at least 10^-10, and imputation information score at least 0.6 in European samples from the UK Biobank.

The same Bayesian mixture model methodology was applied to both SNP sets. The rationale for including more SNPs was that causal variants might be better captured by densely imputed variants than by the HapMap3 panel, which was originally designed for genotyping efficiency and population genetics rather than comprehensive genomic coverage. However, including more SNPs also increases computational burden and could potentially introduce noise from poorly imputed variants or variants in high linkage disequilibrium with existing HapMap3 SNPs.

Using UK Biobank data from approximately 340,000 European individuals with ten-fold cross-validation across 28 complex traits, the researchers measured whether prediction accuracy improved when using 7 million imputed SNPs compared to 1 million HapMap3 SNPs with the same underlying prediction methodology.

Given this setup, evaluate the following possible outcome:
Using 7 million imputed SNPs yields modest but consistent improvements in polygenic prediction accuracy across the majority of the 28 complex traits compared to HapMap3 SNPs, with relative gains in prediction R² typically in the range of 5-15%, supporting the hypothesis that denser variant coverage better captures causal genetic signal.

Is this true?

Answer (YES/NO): NO